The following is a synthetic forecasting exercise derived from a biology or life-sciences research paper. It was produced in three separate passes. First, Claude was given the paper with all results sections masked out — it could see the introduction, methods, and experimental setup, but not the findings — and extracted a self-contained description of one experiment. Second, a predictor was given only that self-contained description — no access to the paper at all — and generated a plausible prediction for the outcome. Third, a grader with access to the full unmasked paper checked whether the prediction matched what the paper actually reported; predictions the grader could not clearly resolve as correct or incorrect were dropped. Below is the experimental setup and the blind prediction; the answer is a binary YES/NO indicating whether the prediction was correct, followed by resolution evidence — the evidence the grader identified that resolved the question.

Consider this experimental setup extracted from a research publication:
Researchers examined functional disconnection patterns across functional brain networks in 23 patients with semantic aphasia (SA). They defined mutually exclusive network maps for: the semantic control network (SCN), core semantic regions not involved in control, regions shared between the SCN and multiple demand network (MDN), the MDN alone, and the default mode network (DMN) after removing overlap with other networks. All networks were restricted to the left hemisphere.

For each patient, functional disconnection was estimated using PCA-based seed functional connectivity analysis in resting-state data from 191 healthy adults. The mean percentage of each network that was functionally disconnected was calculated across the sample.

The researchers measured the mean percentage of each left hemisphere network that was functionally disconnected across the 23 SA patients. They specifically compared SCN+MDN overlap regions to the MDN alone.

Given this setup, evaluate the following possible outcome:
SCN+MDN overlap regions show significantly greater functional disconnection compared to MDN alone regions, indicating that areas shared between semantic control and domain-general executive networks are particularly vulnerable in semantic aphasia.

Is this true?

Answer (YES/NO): YES